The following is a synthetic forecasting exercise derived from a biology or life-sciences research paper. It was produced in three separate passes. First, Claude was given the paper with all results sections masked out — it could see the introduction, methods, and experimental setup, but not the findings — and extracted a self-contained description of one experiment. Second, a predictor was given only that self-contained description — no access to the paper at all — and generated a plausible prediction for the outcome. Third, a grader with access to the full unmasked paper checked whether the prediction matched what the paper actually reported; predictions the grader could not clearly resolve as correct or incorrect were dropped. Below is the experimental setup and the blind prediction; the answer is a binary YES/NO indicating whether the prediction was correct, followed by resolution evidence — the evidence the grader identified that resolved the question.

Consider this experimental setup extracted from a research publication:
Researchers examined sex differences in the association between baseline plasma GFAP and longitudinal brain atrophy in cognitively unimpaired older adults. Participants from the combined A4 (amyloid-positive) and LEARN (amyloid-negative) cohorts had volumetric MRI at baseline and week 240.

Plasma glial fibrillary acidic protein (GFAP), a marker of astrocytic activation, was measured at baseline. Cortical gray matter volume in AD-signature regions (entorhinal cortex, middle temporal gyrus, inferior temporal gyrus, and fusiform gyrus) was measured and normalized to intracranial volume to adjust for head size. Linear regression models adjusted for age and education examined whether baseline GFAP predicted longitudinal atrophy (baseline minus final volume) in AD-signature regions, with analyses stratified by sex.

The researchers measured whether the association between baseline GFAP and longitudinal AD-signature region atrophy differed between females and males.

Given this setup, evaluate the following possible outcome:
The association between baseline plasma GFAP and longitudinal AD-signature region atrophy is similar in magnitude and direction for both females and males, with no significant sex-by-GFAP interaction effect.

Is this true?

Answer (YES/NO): NO